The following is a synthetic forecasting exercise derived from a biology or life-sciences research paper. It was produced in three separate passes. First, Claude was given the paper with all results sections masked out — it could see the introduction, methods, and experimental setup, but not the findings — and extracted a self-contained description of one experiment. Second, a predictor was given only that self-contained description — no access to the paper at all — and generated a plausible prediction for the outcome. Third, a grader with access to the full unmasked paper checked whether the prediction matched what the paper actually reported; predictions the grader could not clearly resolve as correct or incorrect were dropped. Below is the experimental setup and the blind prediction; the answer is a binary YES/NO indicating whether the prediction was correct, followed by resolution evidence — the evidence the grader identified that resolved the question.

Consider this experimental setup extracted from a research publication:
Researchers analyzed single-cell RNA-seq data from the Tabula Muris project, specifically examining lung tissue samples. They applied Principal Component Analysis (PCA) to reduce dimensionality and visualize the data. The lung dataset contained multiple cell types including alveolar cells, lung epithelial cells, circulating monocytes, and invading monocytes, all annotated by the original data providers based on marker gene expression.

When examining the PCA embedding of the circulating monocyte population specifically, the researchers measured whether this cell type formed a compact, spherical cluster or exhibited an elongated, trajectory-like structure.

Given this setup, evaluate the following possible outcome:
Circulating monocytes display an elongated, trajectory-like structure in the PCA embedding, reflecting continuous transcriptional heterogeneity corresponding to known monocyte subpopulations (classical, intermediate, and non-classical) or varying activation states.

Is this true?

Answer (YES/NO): YES